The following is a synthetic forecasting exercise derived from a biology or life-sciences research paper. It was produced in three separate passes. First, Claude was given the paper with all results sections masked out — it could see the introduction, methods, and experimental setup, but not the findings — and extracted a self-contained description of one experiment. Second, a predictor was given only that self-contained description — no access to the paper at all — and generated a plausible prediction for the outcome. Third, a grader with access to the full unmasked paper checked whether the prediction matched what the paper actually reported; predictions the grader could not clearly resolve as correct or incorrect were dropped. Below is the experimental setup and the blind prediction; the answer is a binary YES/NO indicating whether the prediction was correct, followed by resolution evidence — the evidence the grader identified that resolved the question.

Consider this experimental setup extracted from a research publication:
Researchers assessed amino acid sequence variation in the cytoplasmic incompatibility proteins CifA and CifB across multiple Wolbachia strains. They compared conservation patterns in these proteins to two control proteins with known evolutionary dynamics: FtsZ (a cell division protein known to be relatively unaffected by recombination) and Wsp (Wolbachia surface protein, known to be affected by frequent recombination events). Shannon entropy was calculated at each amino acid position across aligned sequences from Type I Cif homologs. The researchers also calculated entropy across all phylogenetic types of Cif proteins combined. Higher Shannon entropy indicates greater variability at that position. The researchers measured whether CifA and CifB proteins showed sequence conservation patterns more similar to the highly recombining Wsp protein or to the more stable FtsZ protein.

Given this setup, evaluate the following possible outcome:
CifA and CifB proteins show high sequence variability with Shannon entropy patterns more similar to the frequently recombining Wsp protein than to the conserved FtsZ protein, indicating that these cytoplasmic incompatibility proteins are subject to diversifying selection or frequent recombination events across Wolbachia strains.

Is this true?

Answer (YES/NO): YES